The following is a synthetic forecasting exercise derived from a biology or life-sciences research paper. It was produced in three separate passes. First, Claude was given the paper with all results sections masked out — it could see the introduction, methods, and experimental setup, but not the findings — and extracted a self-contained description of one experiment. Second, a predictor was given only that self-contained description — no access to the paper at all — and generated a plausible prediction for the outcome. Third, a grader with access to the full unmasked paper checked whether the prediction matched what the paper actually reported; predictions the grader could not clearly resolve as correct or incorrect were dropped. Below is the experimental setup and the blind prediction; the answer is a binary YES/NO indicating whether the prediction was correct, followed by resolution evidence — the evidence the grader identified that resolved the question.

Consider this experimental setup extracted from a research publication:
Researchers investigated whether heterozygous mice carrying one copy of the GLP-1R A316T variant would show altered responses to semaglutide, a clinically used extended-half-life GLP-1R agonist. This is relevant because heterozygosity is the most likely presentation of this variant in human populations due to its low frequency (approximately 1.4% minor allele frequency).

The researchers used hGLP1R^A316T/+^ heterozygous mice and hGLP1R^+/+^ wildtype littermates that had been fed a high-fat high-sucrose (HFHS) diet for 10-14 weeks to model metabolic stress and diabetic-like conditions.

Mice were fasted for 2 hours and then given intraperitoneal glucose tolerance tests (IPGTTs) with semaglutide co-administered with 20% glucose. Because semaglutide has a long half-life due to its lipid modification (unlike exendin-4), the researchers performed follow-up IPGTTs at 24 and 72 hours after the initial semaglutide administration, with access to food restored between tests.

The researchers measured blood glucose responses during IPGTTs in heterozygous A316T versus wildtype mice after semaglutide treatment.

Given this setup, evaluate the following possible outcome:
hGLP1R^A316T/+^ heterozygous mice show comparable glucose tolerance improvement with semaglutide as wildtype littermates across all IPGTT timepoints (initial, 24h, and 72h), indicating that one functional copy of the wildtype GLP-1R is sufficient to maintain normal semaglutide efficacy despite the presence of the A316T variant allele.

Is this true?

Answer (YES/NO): NO